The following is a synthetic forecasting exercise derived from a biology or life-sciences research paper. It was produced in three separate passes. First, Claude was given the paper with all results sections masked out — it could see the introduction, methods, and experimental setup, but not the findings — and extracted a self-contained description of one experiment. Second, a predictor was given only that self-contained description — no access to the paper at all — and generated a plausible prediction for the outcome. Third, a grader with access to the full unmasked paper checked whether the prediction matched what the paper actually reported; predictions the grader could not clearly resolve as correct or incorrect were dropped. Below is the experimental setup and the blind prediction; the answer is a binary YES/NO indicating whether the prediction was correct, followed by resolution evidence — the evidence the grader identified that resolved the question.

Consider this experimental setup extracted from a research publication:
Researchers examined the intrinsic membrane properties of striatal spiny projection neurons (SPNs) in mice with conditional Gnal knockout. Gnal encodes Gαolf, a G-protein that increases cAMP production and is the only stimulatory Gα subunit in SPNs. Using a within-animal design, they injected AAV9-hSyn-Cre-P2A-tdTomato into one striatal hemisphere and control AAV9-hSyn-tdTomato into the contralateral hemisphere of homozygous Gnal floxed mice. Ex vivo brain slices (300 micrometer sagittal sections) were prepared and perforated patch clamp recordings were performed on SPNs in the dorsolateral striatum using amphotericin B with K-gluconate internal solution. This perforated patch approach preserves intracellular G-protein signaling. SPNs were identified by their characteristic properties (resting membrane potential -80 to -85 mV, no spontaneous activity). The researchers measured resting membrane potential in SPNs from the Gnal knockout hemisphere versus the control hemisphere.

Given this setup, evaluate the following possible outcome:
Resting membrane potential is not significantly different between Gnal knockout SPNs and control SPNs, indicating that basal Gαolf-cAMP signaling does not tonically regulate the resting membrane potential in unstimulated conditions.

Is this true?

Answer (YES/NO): YES